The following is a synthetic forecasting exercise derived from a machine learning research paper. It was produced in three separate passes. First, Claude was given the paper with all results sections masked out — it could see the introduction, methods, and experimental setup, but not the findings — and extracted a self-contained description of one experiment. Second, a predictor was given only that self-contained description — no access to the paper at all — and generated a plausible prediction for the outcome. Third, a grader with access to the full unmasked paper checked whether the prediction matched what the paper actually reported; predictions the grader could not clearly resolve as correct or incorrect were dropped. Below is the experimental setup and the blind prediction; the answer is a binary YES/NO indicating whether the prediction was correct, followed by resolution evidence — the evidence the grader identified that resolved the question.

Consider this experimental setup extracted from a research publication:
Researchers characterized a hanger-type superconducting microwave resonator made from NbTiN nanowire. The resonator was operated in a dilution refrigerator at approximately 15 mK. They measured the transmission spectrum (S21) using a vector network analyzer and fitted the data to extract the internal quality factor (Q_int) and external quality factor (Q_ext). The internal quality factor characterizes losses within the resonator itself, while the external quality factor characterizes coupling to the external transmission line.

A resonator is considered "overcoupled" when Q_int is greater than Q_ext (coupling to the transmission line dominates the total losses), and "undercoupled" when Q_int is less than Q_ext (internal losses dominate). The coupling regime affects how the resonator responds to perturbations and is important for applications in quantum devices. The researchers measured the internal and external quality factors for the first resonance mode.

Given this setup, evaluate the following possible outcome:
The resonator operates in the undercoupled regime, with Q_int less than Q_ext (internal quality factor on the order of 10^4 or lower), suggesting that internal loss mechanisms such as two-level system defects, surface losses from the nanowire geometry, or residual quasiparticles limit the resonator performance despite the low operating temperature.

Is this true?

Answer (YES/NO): NO